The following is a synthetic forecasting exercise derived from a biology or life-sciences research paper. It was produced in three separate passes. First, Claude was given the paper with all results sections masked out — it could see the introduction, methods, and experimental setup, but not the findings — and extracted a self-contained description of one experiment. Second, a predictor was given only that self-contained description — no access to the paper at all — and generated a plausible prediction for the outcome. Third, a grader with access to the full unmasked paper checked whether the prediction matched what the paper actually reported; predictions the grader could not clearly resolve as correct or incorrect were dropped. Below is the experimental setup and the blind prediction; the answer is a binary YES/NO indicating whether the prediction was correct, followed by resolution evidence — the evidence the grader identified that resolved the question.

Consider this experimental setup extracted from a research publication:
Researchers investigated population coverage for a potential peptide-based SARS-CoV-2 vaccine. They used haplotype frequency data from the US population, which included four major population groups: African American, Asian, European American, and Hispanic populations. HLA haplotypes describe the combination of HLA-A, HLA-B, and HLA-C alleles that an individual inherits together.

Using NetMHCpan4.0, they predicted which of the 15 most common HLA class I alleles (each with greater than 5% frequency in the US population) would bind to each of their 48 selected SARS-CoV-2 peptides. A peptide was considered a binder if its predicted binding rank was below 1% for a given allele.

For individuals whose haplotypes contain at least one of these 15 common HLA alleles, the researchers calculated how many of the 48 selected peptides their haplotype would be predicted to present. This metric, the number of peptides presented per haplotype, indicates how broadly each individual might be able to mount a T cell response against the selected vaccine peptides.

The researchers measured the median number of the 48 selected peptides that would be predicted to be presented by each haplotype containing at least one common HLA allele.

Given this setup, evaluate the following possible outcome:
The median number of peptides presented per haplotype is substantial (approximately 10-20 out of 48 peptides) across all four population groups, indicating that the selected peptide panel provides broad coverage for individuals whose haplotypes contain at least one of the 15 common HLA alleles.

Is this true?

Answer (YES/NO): YES